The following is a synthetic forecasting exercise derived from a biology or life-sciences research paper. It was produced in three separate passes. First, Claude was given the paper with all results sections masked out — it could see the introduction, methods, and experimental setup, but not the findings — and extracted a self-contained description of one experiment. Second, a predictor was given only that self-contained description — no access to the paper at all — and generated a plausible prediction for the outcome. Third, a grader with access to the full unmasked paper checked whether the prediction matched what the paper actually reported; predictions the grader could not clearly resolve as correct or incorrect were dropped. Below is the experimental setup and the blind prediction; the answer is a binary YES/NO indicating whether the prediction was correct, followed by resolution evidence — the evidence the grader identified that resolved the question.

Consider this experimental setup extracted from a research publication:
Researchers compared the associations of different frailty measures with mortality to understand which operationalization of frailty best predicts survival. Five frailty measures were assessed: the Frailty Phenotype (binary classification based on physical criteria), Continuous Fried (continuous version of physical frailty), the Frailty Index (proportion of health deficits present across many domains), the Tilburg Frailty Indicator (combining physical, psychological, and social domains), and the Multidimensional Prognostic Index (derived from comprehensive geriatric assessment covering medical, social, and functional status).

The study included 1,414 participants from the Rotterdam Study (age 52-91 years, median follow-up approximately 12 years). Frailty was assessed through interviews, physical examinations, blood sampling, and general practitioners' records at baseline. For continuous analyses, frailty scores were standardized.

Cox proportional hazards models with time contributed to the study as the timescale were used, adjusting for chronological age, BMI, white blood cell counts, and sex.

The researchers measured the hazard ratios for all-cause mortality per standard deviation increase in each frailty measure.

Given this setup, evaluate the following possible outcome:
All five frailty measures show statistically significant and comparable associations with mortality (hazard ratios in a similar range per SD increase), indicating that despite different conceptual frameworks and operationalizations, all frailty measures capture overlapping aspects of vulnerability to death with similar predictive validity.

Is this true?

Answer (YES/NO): NO